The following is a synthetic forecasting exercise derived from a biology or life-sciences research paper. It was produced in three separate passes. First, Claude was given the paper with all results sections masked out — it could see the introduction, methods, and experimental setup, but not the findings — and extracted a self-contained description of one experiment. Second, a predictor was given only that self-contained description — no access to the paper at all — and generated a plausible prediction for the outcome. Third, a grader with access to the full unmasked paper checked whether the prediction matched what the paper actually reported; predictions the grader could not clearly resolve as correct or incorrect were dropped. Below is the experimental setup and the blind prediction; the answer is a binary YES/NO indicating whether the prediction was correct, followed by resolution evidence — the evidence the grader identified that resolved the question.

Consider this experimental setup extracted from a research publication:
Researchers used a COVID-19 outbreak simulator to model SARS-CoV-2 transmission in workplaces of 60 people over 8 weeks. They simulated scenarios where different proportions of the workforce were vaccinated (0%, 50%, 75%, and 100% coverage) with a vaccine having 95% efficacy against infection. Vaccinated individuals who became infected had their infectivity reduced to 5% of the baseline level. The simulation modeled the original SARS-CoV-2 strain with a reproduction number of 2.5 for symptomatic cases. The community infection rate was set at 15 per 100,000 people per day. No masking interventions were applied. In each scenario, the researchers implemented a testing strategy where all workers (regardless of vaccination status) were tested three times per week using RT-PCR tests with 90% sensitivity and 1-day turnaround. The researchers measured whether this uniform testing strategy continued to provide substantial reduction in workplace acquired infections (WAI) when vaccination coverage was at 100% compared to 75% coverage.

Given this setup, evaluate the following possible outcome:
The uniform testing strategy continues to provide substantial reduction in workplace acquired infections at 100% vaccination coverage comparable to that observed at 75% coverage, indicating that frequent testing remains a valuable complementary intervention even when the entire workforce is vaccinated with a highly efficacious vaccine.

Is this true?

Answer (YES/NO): NO